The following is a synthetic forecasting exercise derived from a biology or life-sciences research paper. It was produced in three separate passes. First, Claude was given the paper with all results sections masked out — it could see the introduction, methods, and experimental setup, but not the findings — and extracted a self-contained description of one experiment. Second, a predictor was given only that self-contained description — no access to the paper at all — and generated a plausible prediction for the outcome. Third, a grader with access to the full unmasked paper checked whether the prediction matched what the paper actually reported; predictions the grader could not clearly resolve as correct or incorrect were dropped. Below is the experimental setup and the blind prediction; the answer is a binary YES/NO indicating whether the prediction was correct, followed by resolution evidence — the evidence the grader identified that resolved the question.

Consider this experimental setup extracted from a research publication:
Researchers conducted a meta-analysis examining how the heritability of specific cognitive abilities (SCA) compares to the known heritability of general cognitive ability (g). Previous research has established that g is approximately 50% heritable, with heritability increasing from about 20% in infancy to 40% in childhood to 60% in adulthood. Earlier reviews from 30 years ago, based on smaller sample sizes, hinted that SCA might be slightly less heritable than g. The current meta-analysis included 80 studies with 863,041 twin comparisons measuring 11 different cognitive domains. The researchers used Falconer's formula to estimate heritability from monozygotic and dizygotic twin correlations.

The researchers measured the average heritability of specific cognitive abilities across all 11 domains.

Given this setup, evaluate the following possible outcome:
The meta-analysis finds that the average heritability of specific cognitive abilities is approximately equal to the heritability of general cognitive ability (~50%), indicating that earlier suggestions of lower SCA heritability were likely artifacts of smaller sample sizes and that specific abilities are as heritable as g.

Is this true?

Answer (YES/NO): YES